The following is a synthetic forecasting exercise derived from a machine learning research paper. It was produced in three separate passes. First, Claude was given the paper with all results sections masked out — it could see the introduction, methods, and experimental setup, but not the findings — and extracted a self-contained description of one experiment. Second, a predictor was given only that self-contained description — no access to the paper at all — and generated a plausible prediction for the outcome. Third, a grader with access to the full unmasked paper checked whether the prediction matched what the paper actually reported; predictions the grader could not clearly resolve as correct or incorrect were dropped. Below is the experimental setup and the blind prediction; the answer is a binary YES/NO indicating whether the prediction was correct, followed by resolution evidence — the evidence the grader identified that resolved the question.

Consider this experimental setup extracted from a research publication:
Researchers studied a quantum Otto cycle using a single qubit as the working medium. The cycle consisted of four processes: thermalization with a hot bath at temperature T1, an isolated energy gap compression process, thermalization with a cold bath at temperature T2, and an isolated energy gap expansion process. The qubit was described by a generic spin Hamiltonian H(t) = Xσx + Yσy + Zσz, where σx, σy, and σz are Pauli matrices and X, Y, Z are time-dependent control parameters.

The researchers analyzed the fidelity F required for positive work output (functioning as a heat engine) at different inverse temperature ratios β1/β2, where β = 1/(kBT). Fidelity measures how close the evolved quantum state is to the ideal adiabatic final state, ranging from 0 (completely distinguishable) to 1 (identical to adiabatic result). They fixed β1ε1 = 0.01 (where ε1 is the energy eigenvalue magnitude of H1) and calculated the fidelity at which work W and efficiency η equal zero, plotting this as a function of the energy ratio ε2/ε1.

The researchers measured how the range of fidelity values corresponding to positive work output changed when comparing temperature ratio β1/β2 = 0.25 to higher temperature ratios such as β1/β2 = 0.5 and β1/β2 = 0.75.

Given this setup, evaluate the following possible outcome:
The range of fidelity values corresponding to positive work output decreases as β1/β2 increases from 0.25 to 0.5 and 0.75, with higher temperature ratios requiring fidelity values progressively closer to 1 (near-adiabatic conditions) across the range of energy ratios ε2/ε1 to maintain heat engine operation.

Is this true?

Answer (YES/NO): YES